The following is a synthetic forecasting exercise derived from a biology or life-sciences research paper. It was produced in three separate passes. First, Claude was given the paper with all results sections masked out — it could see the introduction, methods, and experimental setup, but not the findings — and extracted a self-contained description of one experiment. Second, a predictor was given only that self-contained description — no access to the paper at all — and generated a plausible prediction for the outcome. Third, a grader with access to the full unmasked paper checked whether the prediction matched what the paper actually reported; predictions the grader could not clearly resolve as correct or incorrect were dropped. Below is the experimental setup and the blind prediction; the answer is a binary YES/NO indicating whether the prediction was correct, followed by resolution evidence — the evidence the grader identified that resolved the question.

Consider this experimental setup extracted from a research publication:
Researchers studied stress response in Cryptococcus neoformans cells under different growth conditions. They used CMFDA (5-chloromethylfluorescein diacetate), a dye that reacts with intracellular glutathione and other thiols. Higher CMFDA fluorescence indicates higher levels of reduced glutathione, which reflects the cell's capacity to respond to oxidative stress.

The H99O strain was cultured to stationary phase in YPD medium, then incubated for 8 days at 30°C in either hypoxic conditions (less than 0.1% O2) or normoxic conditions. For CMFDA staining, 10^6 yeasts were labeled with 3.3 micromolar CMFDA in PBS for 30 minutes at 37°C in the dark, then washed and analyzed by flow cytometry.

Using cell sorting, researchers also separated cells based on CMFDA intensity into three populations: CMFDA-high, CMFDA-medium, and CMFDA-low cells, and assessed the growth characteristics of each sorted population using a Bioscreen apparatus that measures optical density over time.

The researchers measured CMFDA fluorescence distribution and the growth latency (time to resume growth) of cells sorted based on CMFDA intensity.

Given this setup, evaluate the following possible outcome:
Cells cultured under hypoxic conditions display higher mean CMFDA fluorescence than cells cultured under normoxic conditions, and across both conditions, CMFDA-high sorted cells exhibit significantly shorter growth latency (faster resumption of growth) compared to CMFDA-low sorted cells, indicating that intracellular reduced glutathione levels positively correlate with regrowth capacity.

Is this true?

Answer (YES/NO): NO